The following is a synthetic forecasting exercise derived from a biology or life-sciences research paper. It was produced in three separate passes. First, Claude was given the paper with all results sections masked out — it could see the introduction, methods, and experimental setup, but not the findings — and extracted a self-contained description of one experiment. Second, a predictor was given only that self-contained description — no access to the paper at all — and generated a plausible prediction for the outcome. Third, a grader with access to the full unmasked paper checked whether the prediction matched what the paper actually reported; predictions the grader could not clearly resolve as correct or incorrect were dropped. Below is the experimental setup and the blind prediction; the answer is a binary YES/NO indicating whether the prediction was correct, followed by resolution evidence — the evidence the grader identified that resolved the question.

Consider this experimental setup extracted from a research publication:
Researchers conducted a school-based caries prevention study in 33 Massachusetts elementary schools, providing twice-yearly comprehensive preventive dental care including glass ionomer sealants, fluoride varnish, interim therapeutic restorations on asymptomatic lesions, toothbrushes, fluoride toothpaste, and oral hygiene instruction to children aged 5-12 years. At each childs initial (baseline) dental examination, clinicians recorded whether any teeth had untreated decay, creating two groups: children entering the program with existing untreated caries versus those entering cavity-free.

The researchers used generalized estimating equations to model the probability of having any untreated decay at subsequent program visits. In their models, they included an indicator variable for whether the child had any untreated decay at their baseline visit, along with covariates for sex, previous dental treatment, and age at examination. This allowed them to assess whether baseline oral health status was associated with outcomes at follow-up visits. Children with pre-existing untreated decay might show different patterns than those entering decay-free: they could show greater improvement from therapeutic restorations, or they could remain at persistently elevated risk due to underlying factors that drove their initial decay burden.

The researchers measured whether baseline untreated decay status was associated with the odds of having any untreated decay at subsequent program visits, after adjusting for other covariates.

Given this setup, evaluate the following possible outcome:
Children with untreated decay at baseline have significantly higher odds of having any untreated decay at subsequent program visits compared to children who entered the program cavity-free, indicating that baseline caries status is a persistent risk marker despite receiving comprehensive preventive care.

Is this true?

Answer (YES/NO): YES